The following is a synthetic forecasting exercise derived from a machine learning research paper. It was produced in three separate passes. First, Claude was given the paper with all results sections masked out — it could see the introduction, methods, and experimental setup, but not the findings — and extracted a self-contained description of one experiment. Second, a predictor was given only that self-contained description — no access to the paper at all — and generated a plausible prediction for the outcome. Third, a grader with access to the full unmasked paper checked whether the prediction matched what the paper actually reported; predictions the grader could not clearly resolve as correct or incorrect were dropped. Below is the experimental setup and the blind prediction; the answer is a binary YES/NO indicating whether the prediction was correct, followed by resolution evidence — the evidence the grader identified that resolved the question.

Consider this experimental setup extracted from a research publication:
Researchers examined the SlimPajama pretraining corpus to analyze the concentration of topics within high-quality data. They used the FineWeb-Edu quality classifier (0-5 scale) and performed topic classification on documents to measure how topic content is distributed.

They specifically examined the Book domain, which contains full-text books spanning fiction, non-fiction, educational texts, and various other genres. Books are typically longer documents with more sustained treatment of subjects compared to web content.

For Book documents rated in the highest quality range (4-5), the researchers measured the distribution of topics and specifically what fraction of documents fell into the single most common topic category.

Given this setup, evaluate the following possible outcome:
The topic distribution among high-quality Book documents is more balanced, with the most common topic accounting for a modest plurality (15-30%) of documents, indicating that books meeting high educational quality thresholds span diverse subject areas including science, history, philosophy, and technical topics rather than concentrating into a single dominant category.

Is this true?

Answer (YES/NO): NO